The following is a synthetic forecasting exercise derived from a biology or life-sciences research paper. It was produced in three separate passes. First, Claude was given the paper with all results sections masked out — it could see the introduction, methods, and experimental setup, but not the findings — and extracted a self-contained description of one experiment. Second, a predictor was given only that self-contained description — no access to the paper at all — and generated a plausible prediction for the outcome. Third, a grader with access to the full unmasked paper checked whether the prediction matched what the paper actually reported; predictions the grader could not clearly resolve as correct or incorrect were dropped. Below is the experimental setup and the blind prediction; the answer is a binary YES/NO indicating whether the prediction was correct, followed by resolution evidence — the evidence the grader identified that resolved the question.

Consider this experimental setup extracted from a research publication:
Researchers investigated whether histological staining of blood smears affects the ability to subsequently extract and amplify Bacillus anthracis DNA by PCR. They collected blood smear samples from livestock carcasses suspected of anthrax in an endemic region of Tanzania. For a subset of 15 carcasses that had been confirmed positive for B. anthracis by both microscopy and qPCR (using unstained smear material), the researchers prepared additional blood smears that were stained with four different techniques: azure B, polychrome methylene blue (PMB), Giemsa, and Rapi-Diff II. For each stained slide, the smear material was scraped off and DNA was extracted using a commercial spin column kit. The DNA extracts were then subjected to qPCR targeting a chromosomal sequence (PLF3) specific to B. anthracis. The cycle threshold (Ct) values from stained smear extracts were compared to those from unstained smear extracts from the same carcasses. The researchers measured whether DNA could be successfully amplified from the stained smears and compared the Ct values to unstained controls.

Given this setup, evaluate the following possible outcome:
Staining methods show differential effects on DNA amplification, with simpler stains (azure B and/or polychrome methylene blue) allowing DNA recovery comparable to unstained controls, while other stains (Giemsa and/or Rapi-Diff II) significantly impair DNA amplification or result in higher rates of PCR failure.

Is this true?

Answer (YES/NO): NO